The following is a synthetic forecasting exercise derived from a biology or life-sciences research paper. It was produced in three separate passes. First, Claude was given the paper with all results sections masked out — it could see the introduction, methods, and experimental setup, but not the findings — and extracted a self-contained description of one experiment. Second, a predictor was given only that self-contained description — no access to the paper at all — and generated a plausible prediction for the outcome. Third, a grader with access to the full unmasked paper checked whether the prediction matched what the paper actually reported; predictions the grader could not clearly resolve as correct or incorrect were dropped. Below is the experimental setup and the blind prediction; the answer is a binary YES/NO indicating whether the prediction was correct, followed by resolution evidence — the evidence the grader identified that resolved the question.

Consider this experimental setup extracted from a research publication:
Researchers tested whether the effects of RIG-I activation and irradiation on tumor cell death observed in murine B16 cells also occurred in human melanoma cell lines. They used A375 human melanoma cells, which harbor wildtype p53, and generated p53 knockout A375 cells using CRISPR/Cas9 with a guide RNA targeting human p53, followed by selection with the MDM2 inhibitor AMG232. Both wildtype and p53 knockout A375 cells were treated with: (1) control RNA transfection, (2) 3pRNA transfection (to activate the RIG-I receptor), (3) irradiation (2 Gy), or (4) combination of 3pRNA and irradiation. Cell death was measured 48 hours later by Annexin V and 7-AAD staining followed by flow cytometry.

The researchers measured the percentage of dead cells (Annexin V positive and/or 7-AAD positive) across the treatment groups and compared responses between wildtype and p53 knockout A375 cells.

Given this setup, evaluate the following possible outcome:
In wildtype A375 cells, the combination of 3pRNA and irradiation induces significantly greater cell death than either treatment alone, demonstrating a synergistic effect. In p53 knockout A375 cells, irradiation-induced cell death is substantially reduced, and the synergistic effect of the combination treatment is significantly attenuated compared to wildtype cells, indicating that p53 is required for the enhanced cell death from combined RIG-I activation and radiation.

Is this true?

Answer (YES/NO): YES